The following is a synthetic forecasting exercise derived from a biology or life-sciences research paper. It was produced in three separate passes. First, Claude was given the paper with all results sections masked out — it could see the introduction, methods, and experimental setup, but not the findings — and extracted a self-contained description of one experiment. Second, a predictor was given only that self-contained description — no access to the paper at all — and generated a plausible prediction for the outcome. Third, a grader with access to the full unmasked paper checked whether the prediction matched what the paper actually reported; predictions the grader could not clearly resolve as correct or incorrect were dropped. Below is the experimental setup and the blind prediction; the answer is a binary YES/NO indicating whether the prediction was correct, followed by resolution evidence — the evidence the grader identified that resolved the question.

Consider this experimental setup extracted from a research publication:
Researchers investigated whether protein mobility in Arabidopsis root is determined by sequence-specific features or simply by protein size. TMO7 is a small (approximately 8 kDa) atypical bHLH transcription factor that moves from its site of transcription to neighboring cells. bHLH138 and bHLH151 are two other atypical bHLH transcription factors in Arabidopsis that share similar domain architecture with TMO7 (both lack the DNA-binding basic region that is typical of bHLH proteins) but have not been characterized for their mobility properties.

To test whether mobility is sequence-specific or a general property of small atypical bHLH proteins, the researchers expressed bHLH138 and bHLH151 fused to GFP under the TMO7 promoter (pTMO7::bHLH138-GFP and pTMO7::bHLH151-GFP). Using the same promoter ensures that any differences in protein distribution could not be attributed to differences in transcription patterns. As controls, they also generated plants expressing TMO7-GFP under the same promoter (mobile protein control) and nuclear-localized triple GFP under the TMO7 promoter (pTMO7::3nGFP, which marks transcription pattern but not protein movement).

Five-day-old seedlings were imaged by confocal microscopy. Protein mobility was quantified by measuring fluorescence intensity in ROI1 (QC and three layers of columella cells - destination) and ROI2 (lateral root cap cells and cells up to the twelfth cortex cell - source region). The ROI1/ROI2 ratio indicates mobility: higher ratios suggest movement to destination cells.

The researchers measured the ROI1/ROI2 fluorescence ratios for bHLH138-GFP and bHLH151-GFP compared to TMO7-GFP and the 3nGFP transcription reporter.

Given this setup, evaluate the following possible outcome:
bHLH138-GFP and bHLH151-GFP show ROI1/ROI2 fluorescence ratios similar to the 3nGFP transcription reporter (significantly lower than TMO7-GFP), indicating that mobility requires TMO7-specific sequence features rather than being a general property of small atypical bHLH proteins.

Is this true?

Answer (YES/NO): YES